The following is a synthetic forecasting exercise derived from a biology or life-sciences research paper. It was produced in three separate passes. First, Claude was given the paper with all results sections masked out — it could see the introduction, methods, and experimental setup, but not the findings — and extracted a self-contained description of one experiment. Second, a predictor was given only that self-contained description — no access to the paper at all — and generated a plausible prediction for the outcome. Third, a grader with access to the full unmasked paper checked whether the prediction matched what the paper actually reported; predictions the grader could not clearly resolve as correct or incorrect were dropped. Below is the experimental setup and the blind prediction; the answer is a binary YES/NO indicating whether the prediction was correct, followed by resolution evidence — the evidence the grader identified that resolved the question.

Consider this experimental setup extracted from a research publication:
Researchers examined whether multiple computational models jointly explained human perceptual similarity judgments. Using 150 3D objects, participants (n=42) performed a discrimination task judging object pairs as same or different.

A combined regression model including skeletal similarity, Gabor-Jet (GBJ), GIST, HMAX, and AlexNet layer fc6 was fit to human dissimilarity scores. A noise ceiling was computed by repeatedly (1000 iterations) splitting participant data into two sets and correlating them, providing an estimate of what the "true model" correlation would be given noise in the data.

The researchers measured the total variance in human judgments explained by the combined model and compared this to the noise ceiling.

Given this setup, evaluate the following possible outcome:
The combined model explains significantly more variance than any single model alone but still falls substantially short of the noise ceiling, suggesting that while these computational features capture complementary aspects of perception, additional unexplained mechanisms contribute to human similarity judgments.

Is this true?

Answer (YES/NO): NO